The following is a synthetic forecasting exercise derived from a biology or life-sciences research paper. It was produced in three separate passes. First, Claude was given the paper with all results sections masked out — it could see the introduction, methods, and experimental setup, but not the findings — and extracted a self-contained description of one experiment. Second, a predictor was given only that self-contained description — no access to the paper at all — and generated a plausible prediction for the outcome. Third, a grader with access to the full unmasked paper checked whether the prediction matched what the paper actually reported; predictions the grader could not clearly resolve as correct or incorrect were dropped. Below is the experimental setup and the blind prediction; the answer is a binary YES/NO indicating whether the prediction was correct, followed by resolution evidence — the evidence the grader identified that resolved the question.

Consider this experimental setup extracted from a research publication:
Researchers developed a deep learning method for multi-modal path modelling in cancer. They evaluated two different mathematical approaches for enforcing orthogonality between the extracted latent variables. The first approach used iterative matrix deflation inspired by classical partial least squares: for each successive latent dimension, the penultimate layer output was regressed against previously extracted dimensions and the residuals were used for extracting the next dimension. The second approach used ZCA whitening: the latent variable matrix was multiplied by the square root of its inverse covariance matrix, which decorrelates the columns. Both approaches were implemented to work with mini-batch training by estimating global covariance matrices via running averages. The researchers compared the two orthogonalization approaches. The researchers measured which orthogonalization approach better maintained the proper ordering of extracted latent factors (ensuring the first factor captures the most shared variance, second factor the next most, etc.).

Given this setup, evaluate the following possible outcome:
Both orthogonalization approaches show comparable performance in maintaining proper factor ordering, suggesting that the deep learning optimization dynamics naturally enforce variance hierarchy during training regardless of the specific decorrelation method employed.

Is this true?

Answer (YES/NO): NO